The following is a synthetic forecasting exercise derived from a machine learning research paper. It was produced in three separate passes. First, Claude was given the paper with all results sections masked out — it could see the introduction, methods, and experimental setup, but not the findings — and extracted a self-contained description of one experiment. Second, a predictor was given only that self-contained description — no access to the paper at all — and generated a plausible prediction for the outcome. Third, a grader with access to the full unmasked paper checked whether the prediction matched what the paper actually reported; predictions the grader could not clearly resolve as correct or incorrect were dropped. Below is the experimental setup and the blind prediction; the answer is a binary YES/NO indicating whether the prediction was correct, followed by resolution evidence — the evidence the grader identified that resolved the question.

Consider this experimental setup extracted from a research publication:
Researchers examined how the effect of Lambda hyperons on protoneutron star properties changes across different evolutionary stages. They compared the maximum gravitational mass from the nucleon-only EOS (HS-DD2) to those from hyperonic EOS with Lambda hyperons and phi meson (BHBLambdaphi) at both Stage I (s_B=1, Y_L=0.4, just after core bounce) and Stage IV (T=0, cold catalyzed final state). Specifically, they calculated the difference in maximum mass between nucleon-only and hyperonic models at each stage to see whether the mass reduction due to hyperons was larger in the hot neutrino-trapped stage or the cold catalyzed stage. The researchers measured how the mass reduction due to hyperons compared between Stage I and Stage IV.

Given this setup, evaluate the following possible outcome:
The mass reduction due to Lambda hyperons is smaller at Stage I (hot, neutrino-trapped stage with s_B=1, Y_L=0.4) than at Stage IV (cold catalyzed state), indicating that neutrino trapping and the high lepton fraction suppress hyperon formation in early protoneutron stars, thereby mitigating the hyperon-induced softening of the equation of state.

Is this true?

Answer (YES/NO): YES